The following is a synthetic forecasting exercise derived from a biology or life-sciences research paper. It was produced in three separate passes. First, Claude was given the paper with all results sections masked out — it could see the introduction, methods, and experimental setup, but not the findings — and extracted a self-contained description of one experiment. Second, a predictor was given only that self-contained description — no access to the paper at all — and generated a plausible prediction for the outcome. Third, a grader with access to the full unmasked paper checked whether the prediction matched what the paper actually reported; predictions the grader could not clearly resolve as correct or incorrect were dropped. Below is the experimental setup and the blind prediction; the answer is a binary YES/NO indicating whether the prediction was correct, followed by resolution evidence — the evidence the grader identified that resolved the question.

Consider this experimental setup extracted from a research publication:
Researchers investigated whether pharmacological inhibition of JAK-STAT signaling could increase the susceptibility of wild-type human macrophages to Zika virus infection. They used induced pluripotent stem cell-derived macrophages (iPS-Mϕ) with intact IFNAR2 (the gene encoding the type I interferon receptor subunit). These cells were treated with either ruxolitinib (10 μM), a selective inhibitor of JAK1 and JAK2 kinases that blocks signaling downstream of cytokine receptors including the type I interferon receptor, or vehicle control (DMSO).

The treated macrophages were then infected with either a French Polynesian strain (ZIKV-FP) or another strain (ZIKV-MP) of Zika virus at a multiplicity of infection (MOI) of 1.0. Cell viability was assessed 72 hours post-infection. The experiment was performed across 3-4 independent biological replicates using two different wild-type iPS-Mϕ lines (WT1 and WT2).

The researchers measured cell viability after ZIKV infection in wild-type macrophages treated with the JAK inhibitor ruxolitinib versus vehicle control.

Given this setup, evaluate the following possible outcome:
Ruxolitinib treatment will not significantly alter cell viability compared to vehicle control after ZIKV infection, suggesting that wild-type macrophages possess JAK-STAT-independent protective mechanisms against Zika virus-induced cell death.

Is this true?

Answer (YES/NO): NO